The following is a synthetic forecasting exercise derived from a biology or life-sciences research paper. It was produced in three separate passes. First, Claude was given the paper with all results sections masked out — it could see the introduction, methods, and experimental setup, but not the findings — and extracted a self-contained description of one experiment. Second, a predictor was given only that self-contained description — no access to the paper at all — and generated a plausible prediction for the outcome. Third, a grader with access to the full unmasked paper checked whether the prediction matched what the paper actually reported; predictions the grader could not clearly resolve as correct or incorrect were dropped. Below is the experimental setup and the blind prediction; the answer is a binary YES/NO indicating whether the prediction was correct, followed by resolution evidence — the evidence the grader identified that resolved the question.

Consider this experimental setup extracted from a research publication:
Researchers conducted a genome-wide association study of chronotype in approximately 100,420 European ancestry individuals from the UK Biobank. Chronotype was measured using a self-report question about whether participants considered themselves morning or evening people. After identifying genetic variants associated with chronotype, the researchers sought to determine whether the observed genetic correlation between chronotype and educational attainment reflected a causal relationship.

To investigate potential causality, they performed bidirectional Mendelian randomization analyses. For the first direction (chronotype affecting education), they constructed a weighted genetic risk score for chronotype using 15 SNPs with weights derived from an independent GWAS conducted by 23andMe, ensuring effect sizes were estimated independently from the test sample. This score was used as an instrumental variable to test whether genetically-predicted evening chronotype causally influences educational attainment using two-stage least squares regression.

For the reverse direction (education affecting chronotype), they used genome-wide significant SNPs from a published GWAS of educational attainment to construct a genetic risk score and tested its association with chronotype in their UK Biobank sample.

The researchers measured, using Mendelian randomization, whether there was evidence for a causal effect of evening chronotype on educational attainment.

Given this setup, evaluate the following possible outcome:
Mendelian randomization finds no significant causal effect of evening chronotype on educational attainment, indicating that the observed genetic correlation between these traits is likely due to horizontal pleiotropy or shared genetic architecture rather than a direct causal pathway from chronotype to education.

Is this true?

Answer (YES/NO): NO